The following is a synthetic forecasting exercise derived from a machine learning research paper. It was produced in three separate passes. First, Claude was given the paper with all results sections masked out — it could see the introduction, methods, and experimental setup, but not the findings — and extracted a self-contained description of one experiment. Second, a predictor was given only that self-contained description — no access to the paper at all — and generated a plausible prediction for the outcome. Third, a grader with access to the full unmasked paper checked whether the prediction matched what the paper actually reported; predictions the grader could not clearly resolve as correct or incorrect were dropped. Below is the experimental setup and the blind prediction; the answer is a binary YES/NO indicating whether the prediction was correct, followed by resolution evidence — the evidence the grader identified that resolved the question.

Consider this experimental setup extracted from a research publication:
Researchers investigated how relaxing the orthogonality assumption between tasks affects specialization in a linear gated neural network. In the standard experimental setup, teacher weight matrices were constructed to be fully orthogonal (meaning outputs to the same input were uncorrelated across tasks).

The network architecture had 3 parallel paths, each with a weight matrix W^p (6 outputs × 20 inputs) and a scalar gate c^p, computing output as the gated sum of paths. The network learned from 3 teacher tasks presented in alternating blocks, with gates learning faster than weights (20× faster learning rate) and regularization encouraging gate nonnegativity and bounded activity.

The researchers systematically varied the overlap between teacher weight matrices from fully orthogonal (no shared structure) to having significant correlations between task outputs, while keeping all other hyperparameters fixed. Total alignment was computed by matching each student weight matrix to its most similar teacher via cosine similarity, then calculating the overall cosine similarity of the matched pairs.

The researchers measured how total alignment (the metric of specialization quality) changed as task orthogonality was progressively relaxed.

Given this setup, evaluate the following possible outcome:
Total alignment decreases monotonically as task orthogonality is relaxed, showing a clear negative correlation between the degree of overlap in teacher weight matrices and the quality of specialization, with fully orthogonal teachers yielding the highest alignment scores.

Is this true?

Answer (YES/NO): YES